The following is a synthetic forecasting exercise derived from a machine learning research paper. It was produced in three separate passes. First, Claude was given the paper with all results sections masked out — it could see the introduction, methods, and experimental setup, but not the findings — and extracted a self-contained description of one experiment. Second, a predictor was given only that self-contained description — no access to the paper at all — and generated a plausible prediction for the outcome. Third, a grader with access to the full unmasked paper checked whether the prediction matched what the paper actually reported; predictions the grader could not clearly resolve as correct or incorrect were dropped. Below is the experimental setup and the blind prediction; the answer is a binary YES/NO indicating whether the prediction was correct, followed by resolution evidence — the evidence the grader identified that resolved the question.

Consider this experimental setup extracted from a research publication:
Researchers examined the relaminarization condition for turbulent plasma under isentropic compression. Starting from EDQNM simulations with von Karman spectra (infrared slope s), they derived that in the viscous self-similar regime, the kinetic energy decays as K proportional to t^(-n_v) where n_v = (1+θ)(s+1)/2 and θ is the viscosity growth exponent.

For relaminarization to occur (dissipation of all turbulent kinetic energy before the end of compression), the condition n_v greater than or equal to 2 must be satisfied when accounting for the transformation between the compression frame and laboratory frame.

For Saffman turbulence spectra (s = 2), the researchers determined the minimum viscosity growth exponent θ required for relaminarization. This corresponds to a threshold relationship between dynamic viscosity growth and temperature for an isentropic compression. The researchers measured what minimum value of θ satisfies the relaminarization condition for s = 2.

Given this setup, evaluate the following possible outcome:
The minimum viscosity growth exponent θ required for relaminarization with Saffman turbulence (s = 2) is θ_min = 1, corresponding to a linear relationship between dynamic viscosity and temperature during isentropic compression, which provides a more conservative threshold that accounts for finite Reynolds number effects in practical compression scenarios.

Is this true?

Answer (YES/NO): NO